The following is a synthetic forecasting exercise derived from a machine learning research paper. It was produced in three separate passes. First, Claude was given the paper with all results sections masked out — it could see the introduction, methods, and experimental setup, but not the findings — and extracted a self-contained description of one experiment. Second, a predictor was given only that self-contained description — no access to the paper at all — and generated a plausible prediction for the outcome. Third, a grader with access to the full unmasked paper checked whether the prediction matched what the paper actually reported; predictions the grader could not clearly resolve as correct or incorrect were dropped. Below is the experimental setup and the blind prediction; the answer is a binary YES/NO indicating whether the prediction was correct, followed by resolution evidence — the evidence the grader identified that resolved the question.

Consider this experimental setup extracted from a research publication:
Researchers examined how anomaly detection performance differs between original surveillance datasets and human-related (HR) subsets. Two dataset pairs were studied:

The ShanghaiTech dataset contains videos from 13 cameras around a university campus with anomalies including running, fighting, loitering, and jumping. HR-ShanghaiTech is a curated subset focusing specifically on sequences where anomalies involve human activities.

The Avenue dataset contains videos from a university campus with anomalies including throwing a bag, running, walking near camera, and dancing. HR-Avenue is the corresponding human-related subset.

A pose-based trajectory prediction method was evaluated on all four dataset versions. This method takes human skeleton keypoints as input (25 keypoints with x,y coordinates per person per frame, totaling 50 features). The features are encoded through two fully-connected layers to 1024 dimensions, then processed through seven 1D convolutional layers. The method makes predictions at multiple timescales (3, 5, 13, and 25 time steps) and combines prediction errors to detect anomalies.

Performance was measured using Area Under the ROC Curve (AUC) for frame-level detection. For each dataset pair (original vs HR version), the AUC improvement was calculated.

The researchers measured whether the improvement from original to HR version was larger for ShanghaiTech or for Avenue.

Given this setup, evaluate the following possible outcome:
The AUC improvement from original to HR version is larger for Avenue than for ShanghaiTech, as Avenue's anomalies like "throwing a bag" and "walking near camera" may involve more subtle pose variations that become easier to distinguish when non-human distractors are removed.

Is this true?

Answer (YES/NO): YES